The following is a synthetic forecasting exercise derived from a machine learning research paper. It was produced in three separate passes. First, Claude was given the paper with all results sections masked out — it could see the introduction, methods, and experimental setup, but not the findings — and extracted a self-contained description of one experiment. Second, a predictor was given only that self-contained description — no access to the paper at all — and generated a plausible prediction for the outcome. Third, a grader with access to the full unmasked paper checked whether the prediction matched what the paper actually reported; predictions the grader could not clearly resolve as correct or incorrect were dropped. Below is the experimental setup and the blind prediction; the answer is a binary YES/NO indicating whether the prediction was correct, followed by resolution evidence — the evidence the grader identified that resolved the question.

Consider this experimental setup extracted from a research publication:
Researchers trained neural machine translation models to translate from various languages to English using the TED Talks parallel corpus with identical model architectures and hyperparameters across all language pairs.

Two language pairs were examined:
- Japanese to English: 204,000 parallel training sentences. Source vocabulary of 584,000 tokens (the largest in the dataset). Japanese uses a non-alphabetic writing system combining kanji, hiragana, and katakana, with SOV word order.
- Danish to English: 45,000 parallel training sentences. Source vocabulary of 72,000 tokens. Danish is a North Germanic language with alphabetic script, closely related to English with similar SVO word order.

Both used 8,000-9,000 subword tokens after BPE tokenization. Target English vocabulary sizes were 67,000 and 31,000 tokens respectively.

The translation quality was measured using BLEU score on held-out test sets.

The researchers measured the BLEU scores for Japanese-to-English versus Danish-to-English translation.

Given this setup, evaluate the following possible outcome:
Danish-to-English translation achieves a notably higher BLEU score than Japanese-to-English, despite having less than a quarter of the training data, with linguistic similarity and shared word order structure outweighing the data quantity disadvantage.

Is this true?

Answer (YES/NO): YES